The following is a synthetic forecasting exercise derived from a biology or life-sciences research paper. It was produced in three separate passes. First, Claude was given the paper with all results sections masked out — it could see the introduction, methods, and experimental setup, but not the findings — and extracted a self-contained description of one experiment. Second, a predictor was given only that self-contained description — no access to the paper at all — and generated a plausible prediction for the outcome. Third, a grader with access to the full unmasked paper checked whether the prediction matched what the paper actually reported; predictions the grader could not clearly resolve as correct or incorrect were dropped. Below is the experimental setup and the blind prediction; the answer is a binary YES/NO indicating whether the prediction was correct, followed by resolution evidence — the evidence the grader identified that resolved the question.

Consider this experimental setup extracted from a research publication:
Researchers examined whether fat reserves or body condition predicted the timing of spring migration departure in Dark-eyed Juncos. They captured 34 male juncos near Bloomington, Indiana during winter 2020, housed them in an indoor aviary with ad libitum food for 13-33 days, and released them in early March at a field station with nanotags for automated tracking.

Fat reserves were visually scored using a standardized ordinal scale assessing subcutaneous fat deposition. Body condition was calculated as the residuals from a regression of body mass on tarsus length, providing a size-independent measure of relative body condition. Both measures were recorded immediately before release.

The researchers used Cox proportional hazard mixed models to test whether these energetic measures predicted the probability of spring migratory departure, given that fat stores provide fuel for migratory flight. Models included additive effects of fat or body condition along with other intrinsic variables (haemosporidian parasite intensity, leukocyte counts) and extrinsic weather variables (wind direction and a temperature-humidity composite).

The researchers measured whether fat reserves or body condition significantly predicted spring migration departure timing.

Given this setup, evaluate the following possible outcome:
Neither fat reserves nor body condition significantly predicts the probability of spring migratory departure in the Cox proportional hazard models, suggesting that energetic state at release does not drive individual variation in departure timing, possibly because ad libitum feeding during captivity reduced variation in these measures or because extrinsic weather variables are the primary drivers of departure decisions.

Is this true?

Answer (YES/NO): YES